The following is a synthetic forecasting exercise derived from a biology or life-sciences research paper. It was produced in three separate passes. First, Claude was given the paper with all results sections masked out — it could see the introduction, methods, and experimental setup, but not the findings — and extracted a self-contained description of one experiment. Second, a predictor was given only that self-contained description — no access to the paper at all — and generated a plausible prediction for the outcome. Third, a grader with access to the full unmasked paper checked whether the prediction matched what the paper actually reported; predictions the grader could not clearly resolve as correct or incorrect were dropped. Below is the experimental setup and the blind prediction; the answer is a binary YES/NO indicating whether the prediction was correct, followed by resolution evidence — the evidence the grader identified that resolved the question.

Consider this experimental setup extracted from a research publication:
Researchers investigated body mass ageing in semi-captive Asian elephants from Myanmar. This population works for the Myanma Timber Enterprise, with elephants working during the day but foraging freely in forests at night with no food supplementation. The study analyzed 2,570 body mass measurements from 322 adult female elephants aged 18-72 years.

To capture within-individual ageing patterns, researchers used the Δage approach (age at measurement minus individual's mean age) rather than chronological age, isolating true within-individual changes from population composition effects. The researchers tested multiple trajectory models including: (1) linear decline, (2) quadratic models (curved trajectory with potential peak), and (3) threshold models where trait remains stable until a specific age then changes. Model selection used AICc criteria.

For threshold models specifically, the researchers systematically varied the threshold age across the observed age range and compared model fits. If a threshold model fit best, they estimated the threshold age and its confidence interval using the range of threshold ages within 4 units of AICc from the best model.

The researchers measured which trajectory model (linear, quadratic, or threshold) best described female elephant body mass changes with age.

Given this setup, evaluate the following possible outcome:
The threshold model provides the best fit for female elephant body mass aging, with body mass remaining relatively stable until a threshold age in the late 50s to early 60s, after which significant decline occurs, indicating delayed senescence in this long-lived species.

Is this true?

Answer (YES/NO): NO